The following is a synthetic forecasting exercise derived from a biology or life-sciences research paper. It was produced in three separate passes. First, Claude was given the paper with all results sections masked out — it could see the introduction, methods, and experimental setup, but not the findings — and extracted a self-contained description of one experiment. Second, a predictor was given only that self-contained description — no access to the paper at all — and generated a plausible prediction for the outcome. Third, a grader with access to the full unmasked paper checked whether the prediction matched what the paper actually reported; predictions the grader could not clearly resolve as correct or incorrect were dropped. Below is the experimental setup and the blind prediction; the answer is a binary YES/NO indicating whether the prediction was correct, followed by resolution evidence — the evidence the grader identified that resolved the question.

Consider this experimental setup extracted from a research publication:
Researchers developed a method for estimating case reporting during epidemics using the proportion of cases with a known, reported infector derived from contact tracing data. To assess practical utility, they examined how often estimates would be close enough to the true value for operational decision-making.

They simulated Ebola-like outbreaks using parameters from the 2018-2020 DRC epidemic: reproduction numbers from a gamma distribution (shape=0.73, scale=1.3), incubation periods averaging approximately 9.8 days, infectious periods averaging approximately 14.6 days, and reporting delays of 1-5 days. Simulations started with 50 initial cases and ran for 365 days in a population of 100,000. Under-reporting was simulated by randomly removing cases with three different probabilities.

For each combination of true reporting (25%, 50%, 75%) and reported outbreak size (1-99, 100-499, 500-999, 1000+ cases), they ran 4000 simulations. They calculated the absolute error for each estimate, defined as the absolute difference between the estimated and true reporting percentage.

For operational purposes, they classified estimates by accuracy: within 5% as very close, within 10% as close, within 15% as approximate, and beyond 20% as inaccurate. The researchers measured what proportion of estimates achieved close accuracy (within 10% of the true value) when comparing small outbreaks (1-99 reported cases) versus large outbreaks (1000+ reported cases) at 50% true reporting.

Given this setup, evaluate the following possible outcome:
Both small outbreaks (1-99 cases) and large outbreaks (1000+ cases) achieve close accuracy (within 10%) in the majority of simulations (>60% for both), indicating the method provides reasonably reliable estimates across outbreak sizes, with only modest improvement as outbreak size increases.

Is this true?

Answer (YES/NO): YES